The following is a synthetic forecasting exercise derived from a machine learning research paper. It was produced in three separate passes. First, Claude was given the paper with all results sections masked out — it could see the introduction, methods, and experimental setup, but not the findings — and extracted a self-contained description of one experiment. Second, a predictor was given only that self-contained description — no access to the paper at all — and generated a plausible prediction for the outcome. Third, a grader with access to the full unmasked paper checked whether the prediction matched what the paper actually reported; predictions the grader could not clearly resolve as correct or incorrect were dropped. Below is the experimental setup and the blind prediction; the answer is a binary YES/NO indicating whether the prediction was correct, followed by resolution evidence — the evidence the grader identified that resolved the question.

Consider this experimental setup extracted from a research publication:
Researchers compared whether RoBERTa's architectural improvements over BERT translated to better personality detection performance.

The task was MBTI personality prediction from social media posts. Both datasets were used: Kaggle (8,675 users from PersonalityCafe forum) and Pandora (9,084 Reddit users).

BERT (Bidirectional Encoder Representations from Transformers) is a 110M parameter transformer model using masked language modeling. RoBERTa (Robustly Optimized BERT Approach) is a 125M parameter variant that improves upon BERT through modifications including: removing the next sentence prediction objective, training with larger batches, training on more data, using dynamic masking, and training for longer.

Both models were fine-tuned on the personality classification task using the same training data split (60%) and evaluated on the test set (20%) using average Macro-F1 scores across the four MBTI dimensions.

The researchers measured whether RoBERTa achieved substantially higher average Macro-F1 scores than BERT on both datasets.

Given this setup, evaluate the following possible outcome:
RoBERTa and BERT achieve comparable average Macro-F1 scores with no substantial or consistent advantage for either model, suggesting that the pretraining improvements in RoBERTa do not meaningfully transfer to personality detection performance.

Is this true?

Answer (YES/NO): NO